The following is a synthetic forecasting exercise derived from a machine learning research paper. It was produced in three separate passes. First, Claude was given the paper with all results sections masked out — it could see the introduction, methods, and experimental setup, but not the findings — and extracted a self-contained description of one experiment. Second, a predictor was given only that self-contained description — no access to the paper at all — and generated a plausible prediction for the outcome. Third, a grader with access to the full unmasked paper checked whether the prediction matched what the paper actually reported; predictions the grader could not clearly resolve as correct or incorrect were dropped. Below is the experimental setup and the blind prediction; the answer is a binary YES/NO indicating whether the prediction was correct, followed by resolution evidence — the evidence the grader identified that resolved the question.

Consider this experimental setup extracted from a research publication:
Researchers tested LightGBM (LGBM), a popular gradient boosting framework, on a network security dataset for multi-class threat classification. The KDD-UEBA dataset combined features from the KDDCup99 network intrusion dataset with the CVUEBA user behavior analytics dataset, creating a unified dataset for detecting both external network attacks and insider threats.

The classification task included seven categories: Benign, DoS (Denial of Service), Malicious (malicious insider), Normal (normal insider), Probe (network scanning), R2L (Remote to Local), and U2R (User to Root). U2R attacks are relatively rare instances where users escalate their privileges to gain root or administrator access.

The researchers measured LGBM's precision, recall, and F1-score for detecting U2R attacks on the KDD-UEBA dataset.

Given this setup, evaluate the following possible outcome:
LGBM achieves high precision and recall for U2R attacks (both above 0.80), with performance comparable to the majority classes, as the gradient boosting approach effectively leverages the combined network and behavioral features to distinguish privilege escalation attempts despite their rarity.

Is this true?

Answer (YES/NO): NO